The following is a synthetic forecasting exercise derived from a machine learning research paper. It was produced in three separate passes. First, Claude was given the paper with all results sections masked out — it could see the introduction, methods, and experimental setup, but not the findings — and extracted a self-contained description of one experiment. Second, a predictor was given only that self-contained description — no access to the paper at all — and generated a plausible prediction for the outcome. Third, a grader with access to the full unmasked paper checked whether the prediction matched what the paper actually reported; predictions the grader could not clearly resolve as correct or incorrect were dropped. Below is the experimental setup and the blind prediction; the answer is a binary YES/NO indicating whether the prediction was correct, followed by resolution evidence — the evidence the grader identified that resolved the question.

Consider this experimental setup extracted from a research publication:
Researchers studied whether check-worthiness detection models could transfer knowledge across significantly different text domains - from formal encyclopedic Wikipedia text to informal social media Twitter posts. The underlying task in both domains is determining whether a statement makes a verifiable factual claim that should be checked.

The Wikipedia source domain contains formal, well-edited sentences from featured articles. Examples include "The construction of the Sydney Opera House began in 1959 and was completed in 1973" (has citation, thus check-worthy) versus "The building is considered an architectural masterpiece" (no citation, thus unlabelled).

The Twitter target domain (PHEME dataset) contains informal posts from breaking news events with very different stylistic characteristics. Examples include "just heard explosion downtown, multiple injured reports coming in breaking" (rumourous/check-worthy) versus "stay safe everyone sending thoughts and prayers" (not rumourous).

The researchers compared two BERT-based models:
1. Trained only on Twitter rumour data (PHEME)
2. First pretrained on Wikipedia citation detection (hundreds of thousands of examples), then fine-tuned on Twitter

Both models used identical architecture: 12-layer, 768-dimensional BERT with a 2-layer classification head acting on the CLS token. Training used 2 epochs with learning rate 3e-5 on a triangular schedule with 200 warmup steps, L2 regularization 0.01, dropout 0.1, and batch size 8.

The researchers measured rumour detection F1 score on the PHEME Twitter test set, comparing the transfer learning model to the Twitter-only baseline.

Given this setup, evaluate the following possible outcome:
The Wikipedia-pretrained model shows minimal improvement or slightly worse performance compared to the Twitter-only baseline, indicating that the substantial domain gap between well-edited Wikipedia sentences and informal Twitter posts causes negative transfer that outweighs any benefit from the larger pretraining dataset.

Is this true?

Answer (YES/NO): YES